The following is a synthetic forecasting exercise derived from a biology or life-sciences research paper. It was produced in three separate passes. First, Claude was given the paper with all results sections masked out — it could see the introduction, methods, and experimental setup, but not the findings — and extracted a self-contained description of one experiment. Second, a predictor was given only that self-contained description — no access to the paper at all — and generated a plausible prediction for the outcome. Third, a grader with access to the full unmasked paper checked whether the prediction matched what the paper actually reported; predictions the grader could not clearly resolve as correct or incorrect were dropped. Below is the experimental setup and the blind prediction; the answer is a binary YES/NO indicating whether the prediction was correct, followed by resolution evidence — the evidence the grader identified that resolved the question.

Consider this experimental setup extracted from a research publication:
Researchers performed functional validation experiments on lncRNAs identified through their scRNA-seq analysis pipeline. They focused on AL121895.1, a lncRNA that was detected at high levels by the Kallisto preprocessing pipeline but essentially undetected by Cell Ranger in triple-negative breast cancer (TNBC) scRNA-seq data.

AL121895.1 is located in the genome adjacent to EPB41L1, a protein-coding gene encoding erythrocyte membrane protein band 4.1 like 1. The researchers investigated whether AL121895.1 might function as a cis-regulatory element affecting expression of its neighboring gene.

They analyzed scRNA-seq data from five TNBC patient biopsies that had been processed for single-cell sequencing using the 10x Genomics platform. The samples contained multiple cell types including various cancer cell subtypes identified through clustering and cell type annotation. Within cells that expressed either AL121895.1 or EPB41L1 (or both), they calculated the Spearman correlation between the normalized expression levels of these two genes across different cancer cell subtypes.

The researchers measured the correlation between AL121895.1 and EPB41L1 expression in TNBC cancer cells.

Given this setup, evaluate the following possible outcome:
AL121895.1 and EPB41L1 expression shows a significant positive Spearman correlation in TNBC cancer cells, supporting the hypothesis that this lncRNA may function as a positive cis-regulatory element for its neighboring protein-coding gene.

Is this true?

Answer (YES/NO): NO